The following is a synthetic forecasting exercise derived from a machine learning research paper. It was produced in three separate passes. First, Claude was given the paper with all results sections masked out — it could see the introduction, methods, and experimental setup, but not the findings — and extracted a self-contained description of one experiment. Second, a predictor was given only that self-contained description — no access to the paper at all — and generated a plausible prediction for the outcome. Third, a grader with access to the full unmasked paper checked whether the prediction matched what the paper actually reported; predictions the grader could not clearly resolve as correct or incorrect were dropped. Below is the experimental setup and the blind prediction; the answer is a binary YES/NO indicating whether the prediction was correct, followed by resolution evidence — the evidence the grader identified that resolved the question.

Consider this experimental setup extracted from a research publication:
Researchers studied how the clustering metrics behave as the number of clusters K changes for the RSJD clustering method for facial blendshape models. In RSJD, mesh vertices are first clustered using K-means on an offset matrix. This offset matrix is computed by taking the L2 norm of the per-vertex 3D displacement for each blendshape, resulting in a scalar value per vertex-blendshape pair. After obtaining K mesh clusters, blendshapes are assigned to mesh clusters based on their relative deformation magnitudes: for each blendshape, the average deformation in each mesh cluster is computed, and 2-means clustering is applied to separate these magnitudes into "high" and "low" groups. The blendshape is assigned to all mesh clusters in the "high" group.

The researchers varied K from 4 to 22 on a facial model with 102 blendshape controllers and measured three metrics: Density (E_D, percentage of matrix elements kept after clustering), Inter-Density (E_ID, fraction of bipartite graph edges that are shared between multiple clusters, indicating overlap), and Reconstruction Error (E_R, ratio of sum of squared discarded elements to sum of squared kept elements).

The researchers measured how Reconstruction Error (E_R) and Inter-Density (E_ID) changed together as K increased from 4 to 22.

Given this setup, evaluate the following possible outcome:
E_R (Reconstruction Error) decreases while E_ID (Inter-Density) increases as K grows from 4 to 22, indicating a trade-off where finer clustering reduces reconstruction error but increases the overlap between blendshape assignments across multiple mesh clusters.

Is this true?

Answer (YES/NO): NO